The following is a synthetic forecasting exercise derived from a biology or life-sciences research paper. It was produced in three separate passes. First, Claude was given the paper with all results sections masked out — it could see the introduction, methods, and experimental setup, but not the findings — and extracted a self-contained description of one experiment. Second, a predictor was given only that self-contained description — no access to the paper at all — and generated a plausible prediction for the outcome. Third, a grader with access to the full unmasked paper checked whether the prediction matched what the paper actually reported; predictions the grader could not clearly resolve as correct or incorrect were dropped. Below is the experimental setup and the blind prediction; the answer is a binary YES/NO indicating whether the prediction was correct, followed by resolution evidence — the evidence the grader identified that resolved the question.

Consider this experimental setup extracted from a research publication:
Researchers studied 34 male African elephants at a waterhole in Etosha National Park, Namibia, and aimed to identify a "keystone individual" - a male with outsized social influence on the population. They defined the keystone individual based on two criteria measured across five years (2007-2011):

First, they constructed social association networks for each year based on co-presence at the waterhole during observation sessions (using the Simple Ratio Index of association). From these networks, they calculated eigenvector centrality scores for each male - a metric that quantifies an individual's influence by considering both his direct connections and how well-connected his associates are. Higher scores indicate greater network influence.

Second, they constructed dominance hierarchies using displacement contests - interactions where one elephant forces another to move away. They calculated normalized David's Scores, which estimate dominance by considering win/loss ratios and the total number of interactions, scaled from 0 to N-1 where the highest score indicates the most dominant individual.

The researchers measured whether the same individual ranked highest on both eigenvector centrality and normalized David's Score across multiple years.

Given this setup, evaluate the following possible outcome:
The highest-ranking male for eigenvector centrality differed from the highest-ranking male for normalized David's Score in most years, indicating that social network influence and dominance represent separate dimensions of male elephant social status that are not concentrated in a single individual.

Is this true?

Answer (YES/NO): NO